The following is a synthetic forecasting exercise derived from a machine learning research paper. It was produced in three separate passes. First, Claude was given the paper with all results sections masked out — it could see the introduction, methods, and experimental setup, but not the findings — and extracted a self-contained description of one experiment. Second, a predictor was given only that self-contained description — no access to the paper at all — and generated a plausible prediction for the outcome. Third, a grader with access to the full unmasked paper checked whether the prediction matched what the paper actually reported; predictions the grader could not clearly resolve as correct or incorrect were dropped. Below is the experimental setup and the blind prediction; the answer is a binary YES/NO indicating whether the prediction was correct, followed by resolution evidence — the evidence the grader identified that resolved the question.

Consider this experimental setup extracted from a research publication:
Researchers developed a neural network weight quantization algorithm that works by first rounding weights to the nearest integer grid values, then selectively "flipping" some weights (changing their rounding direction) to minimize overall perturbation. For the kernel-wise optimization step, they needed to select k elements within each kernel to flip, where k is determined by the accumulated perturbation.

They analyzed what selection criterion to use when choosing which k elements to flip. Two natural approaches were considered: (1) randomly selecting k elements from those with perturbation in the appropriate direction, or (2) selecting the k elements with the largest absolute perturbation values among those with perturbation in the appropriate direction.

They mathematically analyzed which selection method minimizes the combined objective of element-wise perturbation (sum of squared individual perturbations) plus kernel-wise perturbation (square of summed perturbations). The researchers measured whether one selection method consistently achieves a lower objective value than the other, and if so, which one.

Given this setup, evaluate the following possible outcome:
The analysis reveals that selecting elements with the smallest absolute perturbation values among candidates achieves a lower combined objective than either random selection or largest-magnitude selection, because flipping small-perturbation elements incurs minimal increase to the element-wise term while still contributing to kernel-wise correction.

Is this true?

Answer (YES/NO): NO